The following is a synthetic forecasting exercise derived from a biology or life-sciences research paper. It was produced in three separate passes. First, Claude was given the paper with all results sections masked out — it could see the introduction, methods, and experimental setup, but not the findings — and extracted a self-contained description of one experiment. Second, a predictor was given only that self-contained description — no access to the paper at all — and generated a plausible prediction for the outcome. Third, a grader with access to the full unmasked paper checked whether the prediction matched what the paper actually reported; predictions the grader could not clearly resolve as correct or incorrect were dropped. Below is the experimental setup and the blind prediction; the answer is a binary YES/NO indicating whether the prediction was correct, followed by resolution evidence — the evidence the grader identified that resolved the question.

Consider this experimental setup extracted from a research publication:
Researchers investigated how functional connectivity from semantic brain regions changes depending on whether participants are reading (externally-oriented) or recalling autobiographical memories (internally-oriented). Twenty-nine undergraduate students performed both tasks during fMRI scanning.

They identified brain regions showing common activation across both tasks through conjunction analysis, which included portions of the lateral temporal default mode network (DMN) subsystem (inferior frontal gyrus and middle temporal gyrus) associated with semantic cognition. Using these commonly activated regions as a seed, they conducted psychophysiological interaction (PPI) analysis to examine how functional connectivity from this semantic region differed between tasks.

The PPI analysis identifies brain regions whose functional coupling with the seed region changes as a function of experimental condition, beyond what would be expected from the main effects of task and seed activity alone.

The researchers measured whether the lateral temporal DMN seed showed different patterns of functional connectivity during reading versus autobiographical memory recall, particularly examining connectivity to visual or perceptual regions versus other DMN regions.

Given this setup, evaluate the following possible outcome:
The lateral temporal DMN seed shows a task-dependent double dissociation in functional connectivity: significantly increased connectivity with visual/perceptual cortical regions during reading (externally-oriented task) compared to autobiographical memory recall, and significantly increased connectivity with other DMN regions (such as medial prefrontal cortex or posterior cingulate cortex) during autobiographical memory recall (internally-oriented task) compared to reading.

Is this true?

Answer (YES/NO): YES